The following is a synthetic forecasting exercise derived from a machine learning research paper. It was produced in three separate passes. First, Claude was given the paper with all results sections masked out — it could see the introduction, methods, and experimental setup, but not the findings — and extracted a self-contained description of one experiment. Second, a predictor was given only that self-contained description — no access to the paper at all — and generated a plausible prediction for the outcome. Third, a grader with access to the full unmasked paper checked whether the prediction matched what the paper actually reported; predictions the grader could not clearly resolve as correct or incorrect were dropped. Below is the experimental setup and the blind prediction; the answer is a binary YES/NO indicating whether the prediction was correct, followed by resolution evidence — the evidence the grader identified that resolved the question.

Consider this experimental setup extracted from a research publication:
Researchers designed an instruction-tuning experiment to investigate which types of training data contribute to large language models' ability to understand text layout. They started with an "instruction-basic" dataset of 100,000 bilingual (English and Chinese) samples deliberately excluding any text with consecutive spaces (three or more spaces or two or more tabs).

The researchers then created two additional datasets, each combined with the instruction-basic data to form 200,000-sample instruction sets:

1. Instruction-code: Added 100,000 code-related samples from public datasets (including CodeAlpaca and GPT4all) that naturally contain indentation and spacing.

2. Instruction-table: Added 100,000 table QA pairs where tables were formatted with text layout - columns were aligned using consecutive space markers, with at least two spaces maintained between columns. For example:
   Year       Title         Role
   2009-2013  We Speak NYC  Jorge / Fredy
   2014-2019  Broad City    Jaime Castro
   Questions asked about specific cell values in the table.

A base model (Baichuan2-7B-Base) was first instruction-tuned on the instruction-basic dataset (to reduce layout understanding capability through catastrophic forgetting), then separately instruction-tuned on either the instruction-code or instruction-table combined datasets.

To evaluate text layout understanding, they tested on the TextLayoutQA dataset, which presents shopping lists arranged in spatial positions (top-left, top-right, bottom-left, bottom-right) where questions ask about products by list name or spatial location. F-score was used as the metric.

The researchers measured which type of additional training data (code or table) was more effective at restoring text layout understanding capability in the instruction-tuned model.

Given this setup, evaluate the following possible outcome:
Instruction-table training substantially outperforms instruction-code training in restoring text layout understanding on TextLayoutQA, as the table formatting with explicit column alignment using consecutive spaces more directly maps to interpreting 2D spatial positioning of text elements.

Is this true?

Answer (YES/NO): NO